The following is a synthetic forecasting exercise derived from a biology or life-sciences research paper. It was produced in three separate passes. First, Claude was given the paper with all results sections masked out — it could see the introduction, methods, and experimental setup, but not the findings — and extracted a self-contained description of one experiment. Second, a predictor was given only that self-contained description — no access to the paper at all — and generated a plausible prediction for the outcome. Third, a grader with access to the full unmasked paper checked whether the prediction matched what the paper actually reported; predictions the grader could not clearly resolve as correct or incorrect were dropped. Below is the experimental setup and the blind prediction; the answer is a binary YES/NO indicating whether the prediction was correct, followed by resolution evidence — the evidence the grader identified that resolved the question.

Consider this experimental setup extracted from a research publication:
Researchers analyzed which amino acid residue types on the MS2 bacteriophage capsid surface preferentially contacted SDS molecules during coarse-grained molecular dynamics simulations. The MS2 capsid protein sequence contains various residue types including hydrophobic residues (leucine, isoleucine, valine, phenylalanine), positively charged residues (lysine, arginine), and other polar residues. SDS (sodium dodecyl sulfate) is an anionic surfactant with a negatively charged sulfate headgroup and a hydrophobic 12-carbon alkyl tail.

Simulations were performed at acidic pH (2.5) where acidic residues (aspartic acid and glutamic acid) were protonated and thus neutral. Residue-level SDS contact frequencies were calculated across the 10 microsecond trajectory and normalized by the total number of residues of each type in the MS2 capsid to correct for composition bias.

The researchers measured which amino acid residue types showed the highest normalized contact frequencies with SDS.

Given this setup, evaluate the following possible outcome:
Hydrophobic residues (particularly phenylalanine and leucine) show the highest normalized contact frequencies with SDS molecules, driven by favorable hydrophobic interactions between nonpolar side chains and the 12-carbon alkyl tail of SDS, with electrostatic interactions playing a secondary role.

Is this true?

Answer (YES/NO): YES